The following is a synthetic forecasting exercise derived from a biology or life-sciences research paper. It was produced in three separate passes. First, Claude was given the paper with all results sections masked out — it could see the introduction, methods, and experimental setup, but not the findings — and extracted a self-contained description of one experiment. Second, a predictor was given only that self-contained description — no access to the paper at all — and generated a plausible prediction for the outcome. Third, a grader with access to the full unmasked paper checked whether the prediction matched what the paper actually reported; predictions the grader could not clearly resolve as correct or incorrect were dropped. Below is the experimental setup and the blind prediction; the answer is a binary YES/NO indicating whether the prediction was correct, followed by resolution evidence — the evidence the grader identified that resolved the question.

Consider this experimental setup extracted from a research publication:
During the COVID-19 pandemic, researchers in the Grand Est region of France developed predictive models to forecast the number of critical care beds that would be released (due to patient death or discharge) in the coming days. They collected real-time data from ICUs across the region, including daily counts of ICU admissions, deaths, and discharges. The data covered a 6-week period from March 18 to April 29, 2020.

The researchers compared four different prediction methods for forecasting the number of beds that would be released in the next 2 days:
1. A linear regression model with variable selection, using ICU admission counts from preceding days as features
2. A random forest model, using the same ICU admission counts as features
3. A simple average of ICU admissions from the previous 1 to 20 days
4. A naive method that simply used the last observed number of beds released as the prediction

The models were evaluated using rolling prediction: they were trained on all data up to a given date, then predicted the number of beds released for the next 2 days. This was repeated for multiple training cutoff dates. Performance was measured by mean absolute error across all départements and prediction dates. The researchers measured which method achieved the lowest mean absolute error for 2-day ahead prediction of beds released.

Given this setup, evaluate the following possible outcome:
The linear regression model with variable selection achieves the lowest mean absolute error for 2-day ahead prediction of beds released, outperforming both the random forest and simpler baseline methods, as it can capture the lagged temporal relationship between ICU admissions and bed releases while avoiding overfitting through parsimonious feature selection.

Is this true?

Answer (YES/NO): NO